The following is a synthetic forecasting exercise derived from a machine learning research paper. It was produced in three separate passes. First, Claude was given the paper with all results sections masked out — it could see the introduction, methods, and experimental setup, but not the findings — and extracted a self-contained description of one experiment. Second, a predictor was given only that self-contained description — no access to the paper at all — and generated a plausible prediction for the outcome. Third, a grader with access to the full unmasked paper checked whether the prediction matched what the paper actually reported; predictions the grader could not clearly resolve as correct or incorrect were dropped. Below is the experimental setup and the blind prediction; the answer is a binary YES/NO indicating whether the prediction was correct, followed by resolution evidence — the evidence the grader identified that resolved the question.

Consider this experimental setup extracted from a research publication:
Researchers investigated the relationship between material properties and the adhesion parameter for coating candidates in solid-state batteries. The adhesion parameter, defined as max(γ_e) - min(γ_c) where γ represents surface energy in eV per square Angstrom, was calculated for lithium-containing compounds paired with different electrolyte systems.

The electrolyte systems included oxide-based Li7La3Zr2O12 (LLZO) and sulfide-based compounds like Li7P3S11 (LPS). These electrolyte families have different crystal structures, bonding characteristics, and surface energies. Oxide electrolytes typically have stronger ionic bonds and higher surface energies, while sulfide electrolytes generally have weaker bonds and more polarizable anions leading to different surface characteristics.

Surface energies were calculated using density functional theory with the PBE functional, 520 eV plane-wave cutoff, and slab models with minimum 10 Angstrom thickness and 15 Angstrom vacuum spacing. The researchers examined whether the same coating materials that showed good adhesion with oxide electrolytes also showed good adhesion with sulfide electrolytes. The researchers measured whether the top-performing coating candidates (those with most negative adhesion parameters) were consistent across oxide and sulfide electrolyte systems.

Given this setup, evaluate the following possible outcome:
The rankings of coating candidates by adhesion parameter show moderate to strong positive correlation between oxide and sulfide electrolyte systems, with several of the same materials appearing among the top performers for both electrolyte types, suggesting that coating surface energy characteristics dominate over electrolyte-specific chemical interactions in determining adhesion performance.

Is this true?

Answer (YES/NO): YES